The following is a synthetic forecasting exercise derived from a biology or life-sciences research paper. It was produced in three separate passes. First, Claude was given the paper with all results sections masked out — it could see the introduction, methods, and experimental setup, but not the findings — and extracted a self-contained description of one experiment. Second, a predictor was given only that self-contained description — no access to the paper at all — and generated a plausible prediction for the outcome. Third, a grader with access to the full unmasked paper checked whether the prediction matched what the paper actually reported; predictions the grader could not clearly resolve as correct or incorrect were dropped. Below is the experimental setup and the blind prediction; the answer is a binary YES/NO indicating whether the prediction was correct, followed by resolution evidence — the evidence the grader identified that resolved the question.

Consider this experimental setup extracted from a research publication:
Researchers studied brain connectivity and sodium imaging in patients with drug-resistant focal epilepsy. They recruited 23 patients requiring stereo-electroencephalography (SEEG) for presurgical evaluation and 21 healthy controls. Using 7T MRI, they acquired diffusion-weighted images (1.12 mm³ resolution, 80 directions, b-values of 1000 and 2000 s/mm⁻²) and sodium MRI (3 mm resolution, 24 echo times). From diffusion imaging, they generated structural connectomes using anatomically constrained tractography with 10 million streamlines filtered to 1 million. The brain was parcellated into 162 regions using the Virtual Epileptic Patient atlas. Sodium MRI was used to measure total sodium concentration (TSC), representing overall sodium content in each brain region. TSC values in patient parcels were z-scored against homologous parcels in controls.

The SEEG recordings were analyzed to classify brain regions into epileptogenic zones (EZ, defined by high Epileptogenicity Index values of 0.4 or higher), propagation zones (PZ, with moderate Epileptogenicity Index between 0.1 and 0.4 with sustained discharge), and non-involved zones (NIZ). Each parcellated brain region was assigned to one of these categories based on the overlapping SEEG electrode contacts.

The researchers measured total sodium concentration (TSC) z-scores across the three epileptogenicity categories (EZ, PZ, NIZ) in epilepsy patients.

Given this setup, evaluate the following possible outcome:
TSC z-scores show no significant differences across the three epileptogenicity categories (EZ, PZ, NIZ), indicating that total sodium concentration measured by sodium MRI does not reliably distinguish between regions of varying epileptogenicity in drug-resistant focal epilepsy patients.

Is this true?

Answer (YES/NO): YES